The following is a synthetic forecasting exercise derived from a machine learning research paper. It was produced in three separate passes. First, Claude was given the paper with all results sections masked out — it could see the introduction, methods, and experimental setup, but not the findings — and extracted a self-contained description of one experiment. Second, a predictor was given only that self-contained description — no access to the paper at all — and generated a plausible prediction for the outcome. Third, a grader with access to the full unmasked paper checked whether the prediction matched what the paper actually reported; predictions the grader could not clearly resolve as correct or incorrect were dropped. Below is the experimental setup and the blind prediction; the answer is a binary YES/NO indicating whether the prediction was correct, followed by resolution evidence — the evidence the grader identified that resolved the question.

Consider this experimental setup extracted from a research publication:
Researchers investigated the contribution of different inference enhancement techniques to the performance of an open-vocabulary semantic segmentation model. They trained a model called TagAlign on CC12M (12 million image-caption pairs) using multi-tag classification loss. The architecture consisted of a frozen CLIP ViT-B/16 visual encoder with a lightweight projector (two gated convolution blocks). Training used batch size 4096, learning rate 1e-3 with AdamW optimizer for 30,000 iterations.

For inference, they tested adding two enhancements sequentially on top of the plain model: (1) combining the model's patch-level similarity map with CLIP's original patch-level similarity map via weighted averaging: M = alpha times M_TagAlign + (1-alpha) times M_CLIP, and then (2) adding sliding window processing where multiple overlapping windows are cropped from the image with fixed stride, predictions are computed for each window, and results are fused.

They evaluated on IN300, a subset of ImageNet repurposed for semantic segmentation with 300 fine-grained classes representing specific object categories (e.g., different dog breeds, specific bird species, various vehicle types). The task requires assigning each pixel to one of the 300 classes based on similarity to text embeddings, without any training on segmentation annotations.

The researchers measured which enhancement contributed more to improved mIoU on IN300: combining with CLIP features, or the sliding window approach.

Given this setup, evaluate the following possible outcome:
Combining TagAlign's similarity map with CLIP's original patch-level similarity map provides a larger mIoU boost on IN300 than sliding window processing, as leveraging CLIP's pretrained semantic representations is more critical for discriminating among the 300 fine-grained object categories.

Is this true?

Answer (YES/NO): NO